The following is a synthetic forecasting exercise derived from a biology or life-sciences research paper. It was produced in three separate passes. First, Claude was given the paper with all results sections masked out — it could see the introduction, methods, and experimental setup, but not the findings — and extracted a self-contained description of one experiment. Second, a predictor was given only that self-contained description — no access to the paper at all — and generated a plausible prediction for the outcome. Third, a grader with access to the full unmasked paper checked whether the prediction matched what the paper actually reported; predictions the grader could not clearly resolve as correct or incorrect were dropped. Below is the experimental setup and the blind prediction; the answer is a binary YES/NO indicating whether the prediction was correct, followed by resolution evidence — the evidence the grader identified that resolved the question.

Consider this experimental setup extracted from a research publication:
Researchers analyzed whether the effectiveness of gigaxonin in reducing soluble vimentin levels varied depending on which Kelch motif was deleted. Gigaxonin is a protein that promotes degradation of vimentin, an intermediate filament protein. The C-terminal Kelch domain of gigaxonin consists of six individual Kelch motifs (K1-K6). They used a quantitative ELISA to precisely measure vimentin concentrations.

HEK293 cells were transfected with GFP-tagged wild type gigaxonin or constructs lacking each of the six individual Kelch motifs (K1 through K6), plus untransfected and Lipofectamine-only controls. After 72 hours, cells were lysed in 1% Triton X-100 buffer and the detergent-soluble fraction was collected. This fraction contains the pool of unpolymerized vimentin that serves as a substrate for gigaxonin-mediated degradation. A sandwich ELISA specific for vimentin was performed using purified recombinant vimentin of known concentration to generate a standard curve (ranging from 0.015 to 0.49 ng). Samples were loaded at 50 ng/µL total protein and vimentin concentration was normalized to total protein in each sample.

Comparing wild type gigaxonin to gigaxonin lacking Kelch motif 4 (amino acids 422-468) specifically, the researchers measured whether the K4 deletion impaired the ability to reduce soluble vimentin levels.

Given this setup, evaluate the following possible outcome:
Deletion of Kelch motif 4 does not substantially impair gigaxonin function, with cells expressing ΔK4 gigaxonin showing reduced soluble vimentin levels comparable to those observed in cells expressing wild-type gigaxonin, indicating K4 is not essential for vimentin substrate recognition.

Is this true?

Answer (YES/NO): YES